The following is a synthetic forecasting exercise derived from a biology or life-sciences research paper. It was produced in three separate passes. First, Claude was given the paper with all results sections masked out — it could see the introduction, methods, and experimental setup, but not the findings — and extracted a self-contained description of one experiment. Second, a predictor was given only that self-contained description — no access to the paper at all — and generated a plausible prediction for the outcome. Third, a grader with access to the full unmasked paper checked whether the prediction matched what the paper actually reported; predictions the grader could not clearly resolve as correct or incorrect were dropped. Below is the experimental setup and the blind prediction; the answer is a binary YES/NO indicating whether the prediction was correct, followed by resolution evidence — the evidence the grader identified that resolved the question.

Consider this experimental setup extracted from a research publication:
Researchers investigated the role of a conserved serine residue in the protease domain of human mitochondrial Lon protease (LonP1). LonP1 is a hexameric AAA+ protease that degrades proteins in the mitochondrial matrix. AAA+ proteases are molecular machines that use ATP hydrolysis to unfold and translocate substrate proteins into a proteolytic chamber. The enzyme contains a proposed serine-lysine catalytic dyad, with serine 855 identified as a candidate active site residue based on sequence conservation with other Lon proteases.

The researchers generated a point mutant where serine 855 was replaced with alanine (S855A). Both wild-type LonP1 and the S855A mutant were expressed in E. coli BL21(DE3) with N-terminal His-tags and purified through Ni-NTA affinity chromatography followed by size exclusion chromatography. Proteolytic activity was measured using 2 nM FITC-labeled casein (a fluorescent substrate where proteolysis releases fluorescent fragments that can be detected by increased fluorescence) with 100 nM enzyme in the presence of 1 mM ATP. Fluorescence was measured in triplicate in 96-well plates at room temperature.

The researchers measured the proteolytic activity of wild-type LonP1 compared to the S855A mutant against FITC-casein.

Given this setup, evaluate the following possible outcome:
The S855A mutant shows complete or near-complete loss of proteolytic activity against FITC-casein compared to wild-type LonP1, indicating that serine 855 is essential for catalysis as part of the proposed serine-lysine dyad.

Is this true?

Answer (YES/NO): YES